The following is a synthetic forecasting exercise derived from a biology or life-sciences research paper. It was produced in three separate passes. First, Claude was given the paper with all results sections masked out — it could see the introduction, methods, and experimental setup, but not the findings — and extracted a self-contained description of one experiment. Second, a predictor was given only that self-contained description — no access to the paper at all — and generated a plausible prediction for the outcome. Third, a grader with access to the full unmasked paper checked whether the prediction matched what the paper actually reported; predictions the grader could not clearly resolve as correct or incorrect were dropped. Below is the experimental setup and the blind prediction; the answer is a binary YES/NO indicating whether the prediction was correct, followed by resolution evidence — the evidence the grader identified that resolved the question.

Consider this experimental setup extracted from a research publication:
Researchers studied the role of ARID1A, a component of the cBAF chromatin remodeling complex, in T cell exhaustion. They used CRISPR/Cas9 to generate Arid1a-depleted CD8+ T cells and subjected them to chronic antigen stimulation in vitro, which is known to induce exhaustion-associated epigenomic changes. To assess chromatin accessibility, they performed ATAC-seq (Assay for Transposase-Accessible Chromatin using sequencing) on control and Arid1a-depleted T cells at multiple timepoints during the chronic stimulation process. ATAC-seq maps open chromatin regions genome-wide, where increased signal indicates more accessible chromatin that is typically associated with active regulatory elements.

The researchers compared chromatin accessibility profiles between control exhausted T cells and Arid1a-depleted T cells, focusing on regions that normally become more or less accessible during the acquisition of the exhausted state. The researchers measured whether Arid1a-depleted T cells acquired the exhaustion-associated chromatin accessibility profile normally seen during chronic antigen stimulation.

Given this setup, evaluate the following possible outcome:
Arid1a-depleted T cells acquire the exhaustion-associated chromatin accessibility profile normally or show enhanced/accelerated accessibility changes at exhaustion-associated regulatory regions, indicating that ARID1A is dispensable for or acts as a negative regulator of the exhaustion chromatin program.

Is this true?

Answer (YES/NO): NO